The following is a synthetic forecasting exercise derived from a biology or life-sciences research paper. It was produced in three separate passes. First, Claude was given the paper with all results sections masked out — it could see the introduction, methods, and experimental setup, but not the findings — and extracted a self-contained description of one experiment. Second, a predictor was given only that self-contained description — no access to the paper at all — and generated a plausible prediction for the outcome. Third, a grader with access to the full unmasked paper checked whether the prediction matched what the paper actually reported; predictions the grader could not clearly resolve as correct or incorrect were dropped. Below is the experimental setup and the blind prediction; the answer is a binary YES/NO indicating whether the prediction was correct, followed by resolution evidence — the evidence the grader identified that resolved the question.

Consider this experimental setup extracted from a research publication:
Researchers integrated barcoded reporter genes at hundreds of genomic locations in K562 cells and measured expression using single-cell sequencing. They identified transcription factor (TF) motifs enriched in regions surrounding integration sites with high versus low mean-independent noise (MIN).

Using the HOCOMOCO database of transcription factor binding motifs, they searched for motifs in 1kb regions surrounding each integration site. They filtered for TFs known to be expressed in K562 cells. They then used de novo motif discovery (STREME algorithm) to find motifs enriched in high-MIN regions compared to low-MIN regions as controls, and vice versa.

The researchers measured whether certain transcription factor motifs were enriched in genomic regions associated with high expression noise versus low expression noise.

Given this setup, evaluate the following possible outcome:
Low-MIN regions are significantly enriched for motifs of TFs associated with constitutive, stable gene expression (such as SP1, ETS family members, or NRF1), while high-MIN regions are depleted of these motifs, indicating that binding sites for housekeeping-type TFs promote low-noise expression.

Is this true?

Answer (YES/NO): YES